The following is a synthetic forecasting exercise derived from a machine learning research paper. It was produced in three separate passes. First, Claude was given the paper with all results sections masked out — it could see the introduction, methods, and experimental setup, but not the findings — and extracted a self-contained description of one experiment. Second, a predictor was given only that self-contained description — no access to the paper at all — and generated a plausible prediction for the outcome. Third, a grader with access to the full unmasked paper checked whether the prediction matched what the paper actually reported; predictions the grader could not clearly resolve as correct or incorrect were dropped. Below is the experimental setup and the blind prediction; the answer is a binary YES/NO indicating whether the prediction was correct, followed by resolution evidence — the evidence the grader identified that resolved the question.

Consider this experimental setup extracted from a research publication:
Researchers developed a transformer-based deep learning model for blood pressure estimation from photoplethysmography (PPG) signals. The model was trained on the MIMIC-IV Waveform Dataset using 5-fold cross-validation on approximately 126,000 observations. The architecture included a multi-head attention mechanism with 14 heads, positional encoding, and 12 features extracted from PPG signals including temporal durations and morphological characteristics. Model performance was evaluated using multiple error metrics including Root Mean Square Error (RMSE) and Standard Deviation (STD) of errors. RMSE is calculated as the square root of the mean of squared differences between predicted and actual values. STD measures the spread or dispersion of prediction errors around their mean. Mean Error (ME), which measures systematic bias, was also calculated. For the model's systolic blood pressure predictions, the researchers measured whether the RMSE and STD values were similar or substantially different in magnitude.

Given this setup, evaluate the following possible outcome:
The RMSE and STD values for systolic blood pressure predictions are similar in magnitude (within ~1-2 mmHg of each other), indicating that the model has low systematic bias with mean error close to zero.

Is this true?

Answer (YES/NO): YES